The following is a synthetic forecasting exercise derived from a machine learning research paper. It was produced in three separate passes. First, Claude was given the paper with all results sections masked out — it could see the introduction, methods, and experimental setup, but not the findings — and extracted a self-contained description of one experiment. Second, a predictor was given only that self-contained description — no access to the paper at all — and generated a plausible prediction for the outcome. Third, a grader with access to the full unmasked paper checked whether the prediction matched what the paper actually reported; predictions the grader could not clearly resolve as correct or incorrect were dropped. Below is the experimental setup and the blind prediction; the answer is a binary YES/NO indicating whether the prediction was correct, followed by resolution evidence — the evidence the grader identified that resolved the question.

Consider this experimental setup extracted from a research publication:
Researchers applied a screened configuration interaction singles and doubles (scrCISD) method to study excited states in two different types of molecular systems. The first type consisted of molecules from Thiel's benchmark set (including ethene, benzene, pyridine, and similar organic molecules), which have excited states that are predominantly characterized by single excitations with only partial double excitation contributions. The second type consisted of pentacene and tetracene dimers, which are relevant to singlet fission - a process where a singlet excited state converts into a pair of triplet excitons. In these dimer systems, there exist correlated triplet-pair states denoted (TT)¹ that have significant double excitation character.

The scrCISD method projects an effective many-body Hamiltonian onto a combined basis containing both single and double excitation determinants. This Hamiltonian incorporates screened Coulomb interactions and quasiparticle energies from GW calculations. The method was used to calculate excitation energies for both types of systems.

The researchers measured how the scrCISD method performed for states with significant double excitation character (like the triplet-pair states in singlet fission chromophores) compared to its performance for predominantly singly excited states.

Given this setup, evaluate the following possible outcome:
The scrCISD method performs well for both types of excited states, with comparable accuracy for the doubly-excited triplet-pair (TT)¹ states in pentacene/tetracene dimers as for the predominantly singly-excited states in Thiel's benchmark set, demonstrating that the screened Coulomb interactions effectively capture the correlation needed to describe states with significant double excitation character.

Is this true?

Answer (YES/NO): NO